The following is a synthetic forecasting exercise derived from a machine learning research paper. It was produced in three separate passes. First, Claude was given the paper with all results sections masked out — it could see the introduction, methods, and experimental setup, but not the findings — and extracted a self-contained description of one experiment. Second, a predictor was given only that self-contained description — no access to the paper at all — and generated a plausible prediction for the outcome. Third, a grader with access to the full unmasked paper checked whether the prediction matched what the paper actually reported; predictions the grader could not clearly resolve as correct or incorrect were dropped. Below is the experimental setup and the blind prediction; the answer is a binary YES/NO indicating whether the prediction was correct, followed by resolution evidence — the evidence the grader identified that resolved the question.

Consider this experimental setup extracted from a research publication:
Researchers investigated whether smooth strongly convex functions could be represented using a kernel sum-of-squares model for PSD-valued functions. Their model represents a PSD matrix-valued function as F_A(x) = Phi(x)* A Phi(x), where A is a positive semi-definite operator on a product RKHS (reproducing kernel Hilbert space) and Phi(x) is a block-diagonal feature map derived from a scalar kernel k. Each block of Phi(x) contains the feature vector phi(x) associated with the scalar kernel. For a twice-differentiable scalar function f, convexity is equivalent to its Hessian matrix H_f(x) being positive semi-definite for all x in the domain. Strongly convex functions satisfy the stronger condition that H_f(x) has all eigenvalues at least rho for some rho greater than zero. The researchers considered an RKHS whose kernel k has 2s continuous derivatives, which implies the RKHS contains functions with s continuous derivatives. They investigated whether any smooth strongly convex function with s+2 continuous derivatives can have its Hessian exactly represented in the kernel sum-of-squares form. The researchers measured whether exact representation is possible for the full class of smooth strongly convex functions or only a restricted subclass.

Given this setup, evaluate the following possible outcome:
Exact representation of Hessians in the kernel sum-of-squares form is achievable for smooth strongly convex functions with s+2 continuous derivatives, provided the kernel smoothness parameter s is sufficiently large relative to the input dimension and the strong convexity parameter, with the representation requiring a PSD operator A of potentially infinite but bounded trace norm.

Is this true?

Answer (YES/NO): NO